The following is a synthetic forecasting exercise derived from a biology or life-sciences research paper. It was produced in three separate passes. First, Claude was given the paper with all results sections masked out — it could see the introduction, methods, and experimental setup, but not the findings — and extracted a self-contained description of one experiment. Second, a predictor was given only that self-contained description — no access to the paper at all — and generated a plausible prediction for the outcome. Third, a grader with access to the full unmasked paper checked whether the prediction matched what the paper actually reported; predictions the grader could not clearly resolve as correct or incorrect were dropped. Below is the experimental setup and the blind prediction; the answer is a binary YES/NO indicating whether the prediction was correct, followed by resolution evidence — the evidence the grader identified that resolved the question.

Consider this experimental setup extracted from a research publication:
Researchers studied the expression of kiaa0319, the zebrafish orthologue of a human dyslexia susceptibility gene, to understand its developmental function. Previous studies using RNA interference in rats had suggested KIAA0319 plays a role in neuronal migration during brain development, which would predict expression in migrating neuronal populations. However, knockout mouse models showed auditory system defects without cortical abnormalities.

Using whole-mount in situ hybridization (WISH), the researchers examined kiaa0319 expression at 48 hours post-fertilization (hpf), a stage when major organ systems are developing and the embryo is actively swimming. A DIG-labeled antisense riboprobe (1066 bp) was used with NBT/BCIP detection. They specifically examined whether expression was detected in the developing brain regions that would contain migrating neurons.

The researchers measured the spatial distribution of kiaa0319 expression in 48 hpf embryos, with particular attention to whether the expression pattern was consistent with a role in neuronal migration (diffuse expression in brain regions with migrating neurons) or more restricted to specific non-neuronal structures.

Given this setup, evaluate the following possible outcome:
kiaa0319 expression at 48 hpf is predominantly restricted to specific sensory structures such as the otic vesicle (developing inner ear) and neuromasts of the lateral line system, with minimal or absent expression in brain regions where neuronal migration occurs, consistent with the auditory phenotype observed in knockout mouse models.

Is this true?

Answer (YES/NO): NO